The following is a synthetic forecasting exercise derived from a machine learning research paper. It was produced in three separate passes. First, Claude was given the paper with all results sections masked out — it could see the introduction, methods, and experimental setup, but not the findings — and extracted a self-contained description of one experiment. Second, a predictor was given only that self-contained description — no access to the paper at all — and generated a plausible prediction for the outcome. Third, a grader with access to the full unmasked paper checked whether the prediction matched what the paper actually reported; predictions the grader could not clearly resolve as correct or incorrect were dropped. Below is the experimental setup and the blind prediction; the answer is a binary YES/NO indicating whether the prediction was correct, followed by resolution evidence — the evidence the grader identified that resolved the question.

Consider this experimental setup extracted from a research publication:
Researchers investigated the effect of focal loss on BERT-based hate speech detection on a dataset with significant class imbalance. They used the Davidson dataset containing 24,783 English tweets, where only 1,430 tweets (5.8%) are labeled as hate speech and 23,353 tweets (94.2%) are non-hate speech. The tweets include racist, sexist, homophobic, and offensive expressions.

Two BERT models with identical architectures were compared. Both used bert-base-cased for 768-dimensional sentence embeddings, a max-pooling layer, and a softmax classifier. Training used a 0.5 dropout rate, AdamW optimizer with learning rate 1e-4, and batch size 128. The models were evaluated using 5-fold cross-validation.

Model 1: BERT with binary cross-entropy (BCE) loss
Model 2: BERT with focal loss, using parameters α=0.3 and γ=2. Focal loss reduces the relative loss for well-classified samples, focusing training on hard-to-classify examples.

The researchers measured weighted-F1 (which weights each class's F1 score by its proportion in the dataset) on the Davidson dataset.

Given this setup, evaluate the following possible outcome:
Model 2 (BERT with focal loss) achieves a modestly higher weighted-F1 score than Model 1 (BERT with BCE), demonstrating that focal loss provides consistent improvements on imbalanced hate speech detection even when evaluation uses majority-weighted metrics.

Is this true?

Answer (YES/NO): NO